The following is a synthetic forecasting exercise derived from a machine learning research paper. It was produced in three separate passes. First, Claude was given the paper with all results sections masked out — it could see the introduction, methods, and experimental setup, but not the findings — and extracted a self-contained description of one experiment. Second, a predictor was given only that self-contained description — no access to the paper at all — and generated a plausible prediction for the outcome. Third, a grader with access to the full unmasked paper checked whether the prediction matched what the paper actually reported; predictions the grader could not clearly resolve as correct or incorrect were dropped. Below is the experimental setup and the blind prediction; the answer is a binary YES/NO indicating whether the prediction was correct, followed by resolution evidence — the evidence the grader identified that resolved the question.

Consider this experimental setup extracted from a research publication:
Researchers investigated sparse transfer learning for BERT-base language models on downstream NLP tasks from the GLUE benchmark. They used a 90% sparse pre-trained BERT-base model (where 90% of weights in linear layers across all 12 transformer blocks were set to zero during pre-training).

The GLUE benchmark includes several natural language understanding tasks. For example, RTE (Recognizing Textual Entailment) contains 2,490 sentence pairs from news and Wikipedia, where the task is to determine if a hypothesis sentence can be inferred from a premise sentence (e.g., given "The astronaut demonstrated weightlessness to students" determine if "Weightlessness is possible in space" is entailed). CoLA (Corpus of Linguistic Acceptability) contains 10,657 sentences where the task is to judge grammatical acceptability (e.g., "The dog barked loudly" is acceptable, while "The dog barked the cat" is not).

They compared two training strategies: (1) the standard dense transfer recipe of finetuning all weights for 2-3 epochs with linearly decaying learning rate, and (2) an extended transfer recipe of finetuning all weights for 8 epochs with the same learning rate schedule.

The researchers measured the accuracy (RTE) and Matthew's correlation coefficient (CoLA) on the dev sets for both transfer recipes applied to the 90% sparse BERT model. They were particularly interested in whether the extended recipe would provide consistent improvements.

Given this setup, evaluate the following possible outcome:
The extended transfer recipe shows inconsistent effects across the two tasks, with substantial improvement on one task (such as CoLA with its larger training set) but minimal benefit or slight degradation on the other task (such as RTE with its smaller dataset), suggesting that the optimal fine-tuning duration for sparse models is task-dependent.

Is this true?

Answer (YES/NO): NO